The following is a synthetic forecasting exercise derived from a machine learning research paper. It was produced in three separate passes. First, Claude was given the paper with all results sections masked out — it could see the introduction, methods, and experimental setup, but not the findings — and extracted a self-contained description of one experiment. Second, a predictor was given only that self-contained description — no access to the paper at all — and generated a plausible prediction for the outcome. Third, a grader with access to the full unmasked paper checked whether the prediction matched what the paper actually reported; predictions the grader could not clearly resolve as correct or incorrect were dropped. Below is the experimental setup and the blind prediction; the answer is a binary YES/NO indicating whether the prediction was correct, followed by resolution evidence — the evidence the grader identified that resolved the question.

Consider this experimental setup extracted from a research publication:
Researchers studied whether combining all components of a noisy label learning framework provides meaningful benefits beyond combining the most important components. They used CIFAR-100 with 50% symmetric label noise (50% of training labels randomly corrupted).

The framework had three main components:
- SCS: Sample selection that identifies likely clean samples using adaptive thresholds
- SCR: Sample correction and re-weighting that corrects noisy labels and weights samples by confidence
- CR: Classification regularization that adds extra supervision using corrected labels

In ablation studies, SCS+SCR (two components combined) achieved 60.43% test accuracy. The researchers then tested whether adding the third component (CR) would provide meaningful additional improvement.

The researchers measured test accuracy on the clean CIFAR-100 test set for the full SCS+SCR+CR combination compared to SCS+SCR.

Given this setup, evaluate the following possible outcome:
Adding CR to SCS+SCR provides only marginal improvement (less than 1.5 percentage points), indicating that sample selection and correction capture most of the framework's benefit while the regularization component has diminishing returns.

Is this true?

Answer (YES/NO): NO